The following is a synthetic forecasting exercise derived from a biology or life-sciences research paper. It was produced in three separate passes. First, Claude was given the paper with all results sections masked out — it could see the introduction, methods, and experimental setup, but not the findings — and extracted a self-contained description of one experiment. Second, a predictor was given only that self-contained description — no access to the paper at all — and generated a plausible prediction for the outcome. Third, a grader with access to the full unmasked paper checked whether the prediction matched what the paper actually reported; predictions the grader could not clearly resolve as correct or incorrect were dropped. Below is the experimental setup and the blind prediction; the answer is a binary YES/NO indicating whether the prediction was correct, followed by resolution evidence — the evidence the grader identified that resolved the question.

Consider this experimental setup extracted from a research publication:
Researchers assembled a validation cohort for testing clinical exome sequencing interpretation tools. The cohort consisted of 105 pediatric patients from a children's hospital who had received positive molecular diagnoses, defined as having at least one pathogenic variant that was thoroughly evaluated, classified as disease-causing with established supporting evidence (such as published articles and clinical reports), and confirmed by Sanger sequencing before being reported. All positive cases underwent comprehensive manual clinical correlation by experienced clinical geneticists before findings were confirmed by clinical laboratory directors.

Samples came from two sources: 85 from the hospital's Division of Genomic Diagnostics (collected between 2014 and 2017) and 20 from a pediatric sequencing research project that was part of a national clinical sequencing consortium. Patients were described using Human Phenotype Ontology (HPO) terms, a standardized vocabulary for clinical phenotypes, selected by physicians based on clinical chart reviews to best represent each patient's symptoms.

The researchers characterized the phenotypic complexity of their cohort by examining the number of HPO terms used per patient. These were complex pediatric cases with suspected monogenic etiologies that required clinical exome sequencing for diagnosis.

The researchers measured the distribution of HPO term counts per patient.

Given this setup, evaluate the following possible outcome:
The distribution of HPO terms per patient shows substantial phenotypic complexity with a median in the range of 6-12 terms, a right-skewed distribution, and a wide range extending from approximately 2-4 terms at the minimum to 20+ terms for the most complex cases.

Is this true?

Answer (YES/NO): NO